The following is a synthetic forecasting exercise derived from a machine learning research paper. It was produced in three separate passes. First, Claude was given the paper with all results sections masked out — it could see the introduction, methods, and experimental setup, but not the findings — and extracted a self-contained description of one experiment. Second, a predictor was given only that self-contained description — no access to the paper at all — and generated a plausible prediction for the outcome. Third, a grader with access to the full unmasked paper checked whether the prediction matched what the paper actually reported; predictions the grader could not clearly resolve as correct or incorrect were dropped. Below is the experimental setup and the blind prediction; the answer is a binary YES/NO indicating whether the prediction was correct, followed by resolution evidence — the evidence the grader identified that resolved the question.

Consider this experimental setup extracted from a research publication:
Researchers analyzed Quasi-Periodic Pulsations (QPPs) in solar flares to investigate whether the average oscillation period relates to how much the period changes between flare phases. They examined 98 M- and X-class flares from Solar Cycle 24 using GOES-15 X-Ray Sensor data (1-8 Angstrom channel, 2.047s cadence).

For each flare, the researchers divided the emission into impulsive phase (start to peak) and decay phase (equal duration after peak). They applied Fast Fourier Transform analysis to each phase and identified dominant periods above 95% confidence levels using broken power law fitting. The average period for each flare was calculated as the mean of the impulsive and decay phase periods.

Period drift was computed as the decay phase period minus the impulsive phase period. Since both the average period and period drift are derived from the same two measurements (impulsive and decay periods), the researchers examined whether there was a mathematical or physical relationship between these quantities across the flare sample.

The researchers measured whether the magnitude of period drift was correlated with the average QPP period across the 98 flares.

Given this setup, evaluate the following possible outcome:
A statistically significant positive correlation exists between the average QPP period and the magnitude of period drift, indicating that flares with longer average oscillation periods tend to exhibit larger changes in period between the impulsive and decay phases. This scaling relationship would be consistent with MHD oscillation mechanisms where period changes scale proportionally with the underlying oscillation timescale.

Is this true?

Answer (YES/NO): NO